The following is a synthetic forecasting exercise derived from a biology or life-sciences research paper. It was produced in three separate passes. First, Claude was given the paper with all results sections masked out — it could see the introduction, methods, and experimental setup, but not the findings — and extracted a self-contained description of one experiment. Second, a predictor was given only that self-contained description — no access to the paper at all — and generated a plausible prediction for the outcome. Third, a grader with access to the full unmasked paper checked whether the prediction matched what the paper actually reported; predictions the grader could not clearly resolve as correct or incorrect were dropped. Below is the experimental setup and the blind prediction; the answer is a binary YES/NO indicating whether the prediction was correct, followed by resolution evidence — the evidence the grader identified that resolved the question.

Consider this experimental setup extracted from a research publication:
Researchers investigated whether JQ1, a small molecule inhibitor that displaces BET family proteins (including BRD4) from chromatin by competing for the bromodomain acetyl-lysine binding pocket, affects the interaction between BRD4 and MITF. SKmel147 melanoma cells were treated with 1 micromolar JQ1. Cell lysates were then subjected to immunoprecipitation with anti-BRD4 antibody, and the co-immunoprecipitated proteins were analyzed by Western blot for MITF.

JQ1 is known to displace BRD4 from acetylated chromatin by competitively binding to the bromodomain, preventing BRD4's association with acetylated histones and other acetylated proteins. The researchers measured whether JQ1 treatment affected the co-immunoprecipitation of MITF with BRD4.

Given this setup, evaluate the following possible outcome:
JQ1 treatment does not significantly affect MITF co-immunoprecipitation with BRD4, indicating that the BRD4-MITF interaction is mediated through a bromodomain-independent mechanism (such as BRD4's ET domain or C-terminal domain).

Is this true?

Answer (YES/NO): NO